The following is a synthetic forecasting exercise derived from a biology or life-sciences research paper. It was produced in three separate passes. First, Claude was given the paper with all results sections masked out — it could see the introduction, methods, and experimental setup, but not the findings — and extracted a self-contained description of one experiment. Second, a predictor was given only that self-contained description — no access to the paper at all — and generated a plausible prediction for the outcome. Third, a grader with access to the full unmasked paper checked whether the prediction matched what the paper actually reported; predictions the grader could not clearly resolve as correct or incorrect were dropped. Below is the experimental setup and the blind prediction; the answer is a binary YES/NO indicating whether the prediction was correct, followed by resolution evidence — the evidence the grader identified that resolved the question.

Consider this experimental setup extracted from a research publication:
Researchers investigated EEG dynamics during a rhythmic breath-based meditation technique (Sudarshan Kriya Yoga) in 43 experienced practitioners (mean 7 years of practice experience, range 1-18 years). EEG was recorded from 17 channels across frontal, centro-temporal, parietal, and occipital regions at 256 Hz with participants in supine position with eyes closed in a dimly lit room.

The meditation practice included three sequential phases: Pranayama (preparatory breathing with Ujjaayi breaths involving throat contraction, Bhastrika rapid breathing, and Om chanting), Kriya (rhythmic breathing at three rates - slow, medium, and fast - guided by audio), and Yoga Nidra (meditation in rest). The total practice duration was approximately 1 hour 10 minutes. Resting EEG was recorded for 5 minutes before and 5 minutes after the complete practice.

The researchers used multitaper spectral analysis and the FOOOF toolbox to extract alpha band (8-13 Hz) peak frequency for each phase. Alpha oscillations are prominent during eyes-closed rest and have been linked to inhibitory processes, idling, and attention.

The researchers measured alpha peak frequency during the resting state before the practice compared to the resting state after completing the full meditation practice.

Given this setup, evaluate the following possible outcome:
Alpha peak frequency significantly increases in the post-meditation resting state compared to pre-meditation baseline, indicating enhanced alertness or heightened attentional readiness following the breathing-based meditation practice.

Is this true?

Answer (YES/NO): NO